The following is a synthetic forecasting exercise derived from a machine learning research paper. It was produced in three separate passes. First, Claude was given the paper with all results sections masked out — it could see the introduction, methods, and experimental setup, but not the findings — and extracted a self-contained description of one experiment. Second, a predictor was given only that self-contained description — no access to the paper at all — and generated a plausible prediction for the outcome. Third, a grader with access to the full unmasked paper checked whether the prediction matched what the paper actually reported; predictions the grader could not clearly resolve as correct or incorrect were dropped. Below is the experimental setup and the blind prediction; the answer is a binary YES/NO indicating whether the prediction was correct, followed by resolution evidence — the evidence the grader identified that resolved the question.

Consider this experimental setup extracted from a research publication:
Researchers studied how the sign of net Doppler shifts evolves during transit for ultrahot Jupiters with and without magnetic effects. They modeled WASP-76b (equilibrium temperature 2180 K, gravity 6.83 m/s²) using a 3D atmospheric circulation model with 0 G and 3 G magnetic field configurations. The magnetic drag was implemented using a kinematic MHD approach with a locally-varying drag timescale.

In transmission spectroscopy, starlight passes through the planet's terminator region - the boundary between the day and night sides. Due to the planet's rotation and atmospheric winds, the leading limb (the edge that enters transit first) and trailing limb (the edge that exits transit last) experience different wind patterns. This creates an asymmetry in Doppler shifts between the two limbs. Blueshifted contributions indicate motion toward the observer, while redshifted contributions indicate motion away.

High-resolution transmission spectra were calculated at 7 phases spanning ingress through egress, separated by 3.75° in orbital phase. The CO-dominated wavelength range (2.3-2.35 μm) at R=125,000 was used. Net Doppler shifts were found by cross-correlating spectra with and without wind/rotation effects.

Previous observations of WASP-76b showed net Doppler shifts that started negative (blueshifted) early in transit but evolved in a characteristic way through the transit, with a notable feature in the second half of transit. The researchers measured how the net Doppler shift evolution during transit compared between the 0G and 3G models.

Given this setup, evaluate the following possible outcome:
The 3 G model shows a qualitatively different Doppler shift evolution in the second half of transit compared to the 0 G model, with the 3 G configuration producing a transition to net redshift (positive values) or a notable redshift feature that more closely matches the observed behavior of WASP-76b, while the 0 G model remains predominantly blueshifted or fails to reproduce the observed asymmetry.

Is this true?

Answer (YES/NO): NO